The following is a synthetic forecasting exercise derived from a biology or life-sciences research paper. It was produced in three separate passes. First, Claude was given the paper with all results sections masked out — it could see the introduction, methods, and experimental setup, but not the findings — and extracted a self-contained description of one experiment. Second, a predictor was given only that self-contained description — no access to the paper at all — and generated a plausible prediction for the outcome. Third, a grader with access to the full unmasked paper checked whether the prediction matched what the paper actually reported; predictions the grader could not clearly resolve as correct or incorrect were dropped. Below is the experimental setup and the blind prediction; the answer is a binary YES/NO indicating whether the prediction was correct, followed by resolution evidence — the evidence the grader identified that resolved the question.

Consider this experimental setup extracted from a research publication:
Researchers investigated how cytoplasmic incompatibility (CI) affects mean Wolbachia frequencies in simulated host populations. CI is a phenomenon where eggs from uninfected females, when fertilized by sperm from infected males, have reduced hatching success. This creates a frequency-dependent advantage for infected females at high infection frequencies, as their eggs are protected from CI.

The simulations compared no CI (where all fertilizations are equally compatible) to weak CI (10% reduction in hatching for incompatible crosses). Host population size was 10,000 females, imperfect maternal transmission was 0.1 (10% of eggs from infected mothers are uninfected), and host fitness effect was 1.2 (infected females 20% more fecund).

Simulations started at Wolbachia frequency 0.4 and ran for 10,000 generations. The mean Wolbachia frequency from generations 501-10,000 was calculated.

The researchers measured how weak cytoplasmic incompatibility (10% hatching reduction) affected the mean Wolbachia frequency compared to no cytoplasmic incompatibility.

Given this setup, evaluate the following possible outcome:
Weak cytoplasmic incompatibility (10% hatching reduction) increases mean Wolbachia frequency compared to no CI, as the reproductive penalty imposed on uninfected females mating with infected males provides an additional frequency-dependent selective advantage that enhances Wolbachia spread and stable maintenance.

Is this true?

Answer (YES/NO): YES